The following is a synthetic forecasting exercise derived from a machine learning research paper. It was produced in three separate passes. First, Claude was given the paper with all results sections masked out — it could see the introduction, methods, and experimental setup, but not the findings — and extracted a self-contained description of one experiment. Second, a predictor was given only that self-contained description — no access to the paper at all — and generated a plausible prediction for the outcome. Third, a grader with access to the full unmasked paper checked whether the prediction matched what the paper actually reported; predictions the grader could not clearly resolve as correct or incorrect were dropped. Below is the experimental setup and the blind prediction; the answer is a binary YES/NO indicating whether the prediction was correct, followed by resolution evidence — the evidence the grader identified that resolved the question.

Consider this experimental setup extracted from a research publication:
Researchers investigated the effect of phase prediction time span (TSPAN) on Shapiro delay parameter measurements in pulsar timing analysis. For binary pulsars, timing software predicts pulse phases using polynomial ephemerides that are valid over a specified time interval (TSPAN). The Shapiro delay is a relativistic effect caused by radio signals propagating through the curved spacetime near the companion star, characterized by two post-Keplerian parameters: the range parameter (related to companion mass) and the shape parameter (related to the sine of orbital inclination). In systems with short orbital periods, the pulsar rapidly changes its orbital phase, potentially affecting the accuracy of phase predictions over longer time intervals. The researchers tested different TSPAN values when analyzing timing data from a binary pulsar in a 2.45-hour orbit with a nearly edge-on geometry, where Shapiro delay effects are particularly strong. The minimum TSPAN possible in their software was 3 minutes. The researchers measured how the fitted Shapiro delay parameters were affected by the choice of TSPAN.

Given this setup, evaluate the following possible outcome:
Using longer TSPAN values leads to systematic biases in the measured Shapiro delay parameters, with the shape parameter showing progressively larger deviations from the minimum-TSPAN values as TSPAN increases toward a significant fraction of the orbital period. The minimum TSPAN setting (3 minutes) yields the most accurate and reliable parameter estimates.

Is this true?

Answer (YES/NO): YES